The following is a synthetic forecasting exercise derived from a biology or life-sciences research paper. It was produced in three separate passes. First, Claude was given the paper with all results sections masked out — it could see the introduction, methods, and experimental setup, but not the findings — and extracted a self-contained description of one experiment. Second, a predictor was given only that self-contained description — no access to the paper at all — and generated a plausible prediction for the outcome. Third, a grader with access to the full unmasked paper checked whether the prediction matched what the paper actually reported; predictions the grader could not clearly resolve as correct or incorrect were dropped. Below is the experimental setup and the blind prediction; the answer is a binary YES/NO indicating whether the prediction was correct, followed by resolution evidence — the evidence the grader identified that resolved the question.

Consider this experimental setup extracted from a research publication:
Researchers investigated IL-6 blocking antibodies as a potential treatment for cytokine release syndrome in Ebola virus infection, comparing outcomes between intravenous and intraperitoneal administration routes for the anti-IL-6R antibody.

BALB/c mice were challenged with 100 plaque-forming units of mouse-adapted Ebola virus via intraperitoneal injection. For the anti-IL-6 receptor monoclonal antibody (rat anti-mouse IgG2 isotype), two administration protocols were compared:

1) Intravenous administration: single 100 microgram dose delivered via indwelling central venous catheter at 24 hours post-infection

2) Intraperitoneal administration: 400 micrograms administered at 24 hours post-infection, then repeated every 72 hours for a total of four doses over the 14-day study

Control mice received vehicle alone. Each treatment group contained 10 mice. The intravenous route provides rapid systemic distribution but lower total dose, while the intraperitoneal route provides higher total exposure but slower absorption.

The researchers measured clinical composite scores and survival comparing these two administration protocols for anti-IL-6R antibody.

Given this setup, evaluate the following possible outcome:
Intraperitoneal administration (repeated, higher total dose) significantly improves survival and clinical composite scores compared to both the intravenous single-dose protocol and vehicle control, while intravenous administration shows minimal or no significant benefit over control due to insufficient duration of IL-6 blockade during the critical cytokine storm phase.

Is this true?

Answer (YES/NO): NO